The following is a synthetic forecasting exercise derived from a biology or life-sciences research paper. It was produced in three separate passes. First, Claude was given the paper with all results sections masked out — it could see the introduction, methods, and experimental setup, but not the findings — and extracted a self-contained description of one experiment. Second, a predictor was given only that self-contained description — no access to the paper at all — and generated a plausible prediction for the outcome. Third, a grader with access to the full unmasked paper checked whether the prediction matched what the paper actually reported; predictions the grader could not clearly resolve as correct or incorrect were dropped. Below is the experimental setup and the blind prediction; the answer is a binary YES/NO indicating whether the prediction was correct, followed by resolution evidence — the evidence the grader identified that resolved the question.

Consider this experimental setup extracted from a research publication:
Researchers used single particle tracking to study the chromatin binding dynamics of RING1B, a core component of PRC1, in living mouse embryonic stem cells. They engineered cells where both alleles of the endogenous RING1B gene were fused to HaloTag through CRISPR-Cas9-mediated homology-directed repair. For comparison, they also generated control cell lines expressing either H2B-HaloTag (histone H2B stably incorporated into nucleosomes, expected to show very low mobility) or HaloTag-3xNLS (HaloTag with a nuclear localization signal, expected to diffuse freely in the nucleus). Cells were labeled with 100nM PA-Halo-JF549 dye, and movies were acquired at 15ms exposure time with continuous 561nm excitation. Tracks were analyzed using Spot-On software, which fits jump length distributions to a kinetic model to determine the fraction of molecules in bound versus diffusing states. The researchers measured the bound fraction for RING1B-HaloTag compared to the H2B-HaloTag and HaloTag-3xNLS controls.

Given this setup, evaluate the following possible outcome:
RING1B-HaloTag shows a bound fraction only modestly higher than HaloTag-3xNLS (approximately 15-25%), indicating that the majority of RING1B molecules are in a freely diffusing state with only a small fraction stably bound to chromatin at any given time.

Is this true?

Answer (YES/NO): YES